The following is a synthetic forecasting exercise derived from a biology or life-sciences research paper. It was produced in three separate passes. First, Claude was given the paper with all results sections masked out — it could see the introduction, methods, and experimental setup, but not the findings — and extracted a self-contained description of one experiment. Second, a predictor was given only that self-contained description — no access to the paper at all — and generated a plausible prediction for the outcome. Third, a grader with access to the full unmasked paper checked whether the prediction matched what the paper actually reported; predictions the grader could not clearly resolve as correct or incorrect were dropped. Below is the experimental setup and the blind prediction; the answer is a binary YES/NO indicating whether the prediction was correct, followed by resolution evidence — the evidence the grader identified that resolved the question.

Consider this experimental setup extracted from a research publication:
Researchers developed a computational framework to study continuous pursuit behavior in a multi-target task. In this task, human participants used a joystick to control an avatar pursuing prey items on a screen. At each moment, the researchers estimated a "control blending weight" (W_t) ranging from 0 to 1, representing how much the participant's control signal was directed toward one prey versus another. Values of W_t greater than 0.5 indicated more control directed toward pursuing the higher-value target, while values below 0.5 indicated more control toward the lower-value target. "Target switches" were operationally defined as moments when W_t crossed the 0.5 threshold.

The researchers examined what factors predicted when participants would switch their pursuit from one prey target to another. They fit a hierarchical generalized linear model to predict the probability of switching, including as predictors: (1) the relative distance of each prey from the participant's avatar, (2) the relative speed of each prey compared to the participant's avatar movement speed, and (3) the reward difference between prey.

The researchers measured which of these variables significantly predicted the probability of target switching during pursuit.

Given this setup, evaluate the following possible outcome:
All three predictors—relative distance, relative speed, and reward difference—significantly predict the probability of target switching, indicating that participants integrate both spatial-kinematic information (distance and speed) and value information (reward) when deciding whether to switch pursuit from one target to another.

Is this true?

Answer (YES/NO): NO